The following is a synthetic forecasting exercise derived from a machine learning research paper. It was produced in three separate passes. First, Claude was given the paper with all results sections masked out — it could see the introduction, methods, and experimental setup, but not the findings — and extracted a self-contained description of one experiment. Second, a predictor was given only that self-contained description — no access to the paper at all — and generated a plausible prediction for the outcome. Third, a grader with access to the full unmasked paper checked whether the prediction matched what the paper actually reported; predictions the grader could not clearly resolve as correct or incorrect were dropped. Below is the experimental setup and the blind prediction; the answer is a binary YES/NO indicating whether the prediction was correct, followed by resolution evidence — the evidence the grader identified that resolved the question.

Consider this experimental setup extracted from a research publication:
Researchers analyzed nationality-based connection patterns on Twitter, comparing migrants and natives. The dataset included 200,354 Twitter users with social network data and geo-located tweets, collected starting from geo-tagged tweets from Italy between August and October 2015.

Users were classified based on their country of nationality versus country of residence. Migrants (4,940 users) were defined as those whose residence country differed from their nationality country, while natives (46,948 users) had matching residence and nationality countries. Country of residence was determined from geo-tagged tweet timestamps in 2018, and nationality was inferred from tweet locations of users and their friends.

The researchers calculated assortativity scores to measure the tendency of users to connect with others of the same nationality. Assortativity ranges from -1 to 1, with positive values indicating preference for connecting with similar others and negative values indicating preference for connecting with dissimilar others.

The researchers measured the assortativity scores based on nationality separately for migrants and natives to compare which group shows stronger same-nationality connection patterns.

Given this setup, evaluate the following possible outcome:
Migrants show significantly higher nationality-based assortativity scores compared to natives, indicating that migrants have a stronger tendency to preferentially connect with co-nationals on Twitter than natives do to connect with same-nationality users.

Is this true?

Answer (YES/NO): NO